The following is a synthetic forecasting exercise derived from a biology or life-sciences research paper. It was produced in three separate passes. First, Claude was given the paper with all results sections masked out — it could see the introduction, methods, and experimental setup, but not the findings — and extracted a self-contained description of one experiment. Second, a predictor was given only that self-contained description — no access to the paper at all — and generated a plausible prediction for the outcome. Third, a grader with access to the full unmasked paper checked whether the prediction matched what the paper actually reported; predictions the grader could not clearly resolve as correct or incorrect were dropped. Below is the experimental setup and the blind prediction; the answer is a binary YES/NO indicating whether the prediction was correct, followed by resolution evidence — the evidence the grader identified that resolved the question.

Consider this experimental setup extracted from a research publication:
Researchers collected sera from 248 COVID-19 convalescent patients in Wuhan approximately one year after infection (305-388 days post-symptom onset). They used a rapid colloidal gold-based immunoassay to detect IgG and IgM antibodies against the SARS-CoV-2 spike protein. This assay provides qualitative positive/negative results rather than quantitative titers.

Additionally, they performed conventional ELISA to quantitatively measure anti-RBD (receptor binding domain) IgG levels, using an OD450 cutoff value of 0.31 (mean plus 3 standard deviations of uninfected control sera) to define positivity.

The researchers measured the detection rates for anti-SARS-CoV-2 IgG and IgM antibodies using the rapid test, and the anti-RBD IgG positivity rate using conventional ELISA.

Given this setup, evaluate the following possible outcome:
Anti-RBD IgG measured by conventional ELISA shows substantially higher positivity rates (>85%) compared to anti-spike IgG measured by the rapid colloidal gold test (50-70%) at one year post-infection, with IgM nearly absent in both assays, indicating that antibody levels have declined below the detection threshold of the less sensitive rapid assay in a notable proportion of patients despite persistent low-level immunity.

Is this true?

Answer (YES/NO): NO